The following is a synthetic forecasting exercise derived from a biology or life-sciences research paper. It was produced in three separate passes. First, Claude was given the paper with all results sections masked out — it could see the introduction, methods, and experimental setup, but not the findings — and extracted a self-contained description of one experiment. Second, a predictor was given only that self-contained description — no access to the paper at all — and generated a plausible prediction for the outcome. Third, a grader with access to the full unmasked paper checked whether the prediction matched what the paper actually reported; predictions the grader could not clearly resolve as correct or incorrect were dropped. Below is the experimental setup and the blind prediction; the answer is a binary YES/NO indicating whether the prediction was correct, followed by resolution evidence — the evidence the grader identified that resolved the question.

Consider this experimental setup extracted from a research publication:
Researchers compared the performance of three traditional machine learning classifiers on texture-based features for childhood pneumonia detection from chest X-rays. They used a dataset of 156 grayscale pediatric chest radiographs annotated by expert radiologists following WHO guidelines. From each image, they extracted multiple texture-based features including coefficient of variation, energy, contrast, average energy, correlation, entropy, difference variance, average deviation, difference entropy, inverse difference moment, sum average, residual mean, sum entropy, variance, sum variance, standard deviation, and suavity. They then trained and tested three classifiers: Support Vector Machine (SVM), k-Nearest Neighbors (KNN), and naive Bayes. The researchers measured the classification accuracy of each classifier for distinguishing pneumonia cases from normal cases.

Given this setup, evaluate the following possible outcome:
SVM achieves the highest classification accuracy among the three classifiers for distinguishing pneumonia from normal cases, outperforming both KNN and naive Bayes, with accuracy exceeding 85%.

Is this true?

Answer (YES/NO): NO